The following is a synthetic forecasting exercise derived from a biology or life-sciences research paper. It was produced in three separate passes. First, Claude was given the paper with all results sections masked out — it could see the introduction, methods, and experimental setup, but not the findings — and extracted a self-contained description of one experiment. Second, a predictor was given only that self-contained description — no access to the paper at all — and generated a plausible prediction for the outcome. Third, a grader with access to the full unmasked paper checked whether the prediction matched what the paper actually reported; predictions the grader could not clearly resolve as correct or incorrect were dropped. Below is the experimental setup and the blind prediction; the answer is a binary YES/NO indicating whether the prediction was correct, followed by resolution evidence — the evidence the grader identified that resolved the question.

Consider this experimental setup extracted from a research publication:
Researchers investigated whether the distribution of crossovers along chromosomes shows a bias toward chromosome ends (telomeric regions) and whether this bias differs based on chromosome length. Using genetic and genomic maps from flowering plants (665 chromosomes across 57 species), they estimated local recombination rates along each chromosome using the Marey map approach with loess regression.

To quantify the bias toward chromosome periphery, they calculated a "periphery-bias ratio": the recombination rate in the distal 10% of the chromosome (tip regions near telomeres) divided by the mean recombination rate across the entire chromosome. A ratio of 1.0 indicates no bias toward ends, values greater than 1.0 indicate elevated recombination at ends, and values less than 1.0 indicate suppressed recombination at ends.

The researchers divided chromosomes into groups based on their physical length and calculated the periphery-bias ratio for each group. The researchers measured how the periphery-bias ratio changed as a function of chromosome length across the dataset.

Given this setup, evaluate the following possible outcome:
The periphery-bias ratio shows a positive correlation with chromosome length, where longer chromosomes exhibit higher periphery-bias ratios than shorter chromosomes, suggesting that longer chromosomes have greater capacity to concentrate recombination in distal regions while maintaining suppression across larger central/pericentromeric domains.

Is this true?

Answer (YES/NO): YES